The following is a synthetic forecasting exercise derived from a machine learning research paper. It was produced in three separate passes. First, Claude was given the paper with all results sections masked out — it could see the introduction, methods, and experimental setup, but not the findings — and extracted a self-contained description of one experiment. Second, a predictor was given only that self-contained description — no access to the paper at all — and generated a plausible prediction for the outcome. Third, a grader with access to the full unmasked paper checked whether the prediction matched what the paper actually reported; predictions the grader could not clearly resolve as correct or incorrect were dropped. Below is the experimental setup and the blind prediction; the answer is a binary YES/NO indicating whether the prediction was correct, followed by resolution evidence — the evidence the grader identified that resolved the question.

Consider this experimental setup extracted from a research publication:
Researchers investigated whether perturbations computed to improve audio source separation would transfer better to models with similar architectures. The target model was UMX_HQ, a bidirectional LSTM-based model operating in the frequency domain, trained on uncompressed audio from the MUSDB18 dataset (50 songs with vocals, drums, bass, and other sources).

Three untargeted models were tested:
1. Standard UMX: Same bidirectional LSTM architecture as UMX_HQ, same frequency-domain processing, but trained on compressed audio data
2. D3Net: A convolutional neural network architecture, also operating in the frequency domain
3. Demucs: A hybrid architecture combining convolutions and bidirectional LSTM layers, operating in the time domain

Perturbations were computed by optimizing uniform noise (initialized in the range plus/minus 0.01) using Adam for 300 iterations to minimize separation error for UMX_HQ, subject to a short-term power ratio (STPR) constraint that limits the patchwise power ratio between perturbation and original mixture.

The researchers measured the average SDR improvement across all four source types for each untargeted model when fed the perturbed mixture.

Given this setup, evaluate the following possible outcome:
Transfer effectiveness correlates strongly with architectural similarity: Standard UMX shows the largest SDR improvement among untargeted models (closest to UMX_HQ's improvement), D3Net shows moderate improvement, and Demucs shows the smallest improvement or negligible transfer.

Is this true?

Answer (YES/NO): NO